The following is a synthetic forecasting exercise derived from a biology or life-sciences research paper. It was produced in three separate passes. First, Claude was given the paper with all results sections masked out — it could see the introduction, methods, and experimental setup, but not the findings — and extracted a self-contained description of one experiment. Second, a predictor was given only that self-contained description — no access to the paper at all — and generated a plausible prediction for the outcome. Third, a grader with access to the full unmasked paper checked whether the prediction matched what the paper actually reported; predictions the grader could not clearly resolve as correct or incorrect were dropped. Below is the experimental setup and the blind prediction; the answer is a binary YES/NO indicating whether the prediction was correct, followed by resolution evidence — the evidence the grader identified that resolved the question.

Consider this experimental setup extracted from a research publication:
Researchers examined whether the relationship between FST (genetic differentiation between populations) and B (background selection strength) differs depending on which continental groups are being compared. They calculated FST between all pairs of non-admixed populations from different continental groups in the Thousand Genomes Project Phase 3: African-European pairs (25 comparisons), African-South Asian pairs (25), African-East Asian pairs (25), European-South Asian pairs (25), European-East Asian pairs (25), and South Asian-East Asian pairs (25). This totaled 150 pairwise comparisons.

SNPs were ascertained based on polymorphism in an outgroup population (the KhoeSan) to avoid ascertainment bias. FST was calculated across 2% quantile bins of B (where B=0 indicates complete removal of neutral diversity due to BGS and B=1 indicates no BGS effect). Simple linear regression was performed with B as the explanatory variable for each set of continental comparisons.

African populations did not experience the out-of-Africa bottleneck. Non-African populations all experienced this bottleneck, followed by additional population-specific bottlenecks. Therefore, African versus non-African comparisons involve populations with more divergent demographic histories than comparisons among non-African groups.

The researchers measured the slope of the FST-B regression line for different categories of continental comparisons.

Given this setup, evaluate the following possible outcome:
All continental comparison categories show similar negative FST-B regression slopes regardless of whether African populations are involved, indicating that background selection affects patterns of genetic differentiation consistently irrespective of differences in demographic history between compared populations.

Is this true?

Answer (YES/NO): NO